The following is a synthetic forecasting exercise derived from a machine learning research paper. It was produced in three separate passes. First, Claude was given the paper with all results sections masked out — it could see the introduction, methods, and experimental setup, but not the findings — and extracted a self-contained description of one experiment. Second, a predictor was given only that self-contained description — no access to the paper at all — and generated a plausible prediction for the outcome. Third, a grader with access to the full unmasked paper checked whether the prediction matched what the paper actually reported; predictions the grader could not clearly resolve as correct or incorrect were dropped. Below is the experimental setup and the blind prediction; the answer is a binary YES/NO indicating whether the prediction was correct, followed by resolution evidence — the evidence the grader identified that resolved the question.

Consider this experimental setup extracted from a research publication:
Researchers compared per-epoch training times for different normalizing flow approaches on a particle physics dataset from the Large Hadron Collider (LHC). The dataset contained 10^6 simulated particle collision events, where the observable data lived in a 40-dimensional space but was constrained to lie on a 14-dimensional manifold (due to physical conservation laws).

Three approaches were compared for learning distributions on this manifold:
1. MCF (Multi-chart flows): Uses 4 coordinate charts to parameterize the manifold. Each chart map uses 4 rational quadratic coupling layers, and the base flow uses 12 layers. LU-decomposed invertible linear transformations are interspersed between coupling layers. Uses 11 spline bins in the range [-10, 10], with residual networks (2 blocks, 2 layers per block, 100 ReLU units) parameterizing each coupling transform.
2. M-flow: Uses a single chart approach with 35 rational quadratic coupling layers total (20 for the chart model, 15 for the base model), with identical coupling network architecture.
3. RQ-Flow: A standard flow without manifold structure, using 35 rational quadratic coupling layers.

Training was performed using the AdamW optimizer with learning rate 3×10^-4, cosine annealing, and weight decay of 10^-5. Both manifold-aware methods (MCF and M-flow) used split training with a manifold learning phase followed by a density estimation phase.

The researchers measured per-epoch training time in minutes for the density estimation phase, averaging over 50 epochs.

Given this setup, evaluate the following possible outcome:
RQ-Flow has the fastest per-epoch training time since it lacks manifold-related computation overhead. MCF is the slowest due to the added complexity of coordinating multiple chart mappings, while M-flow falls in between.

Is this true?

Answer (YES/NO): NO